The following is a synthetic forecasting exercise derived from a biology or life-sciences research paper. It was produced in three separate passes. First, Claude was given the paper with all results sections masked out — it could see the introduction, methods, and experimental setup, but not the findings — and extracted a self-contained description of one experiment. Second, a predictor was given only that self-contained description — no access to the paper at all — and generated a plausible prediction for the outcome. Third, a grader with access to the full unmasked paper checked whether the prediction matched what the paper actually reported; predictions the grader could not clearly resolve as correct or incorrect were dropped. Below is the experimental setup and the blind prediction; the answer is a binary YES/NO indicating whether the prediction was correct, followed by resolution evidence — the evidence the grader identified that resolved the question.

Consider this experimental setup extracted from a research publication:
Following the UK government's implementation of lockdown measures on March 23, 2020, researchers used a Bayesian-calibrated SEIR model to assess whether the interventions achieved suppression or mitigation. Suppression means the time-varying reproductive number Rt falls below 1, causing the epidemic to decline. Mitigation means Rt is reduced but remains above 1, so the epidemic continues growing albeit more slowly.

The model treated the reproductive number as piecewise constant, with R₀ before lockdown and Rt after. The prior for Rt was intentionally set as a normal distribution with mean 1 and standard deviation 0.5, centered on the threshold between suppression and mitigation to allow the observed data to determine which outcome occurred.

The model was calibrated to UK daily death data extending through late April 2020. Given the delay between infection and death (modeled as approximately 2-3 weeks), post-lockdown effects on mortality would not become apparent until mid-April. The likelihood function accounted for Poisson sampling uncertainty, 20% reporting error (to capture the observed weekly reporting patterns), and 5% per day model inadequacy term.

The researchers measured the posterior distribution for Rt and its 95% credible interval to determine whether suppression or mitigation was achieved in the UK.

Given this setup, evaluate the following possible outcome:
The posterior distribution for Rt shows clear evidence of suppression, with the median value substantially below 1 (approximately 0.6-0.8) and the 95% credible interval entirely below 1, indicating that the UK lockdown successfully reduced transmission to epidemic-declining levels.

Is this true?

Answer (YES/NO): YES